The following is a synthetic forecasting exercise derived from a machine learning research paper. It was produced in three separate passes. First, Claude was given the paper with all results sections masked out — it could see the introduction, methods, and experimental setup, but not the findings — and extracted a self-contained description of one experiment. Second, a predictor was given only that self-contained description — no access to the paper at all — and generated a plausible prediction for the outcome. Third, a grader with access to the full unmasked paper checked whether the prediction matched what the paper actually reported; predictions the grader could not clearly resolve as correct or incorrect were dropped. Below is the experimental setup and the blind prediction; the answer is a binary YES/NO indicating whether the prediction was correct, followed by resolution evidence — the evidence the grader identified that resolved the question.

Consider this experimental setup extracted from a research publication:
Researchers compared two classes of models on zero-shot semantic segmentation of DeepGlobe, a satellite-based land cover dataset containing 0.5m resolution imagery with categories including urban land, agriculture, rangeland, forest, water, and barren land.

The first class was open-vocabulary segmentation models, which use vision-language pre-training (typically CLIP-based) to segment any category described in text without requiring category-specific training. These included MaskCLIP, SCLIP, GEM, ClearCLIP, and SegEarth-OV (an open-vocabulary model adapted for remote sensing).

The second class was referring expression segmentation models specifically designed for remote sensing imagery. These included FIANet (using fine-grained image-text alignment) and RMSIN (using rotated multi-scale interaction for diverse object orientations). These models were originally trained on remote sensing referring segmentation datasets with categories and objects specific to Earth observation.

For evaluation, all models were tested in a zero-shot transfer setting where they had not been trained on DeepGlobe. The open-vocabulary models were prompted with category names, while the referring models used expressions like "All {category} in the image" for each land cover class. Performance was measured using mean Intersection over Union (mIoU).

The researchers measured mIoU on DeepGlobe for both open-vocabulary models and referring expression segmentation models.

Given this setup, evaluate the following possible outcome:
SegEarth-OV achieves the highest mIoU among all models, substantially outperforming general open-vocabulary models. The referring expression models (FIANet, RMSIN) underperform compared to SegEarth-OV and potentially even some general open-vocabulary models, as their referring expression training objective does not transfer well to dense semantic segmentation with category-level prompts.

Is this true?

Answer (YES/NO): NO